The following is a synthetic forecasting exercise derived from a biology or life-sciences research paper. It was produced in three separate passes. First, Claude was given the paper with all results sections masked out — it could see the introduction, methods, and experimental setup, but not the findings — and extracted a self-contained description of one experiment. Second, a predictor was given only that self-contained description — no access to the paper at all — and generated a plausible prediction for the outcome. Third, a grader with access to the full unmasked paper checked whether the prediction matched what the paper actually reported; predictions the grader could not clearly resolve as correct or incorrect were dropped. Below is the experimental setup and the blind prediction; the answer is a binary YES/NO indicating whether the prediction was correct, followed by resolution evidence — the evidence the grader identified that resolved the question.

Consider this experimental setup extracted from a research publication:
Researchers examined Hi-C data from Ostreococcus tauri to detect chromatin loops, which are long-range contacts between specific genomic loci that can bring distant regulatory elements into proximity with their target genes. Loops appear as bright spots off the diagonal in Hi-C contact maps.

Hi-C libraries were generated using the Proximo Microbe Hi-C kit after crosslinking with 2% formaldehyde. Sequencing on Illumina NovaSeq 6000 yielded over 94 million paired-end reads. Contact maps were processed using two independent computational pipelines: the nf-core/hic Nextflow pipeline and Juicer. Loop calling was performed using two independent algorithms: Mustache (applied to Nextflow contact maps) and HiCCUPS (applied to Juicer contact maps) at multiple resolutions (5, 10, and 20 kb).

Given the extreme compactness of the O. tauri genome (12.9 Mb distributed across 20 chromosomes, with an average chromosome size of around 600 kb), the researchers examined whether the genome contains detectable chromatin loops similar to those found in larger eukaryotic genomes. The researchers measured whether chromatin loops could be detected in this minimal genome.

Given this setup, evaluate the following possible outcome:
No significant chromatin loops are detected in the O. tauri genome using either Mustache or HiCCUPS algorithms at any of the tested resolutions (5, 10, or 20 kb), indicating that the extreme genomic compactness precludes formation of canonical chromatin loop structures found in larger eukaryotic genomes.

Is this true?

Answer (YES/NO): NO